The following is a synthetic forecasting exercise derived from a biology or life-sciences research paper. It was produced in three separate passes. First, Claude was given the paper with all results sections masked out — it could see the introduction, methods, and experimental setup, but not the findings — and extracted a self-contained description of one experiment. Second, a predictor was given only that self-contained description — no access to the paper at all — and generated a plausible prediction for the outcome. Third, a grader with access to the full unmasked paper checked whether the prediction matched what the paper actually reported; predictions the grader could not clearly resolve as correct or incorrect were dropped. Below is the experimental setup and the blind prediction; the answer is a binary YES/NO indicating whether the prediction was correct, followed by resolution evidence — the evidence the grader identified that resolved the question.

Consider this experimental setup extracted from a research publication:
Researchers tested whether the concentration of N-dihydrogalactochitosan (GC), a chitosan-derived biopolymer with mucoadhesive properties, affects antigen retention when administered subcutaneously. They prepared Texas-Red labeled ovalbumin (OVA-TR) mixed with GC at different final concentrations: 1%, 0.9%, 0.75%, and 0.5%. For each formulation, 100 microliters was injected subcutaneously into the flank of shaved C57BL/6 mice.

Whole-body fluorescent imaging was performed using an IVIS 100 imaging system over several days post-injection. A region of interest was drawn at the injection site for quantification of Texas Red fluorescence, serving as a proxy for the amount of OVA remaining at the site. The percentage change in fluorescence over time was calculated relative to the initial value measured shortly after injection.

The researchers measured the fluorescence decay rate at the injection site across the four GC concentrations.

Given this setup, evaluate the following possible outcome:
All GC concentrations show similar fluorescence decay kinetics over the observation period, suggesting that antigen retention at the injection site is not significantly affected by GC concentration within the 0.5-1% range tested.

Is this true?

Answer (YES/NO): NO